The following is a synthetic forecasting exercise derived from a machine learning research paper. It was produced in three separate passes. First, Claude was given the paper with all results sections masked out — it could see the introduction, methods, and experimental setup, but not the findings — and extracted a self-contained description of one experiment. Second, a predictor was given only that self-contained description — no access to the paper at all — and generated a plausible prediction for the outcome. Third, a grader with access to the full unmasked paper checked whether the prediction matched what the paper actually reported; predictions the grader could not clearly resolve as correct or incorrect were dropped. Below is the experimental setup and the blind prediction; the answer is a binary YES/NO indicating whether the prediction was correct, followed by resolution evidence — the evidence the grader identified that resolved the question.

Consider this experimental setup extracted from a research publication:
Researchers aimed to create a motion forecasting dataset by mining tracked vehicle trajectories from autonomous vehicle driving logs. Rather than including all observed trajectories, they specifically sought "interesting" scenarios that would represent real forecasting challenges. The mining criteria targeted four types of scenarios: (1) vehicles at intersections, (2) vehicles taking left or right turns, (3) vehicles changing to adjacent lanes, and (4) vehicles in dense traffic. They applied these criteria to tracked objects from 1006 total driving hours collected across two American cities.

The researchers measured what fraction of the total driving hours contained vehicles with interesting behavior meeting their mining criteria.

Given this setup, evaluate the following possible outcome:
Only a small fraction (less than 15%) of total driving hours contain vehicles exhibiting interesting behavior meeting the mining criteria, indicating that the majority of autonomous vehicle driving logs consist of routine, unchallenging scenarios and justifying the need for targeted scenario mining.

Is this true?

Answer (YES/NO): NO